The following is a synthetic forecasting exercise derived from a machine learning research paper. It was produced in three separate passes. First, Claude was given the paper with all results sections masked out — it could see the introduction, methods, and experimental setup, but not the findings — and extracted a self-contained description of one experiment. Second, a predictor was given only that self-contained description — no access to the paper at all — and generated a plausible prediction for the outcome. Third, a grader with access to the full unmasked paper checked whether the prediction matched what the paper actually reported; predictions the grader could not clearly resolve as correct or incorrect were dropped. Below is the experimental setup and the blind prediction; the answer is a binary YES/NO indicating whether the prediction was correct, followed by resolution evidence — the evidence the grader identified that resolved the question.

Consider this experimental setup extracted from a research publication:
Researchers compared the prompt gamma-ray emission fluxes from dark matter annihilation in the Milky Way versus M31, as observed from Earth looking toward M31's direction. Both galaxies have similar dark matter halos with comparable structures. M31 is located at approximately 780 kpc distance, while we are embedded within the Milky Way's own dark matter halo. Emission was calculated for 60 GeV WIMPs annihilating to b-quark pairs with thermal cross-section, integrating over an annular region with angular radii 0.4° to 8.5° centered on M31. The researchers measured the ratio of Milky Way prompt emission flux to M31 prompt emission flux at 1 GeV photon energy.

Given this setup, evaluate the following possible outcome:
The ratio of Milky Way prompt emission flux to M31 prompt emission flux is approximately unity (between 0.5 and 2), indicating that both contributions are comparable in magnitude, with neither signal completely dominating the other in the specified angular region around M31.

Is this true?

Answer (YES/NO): NO